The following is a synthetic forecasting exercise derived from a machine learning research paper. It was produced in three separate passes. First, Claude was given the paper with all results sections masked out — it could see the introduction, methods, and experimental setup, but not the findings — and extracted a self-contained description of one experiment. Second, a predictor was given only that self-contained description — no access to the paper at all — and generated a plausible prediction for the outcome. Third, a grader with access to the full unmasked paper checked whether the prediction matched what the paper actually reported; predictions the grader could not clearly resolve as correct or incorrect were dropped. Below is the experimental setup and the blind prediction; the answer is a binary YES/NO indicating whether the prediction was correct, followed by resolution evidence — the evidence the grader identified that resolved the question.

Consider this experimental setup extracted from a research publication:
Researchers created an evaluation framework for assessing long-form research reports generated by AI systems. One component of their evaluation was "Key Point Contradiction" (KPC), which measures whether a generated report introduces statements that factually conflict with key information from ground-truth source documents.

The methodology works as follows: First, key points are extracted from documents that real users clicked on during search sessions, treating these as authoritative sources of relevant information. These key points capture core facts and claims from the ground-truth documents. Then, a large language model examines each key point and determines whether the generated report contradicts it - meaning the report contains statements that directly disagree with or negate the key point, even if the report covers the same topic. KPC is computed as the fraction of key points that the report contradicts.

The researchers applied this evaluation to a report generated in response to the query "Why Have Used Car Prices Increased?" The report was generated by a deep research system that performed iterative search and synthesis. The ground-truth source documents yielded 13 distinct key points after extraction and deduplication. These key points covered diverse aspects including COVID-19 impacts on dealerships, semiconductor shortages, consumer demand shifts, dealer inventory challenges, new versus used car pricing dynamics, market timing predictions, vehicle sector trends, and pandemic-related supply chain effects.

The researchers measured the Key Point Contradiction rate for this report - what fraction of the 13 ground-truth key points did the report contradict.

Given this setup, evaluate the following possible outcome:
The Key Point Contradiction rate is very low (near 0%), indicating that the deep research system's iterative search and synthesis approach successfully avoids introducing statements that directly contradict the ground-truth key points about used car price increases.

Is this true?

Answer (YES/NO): YES